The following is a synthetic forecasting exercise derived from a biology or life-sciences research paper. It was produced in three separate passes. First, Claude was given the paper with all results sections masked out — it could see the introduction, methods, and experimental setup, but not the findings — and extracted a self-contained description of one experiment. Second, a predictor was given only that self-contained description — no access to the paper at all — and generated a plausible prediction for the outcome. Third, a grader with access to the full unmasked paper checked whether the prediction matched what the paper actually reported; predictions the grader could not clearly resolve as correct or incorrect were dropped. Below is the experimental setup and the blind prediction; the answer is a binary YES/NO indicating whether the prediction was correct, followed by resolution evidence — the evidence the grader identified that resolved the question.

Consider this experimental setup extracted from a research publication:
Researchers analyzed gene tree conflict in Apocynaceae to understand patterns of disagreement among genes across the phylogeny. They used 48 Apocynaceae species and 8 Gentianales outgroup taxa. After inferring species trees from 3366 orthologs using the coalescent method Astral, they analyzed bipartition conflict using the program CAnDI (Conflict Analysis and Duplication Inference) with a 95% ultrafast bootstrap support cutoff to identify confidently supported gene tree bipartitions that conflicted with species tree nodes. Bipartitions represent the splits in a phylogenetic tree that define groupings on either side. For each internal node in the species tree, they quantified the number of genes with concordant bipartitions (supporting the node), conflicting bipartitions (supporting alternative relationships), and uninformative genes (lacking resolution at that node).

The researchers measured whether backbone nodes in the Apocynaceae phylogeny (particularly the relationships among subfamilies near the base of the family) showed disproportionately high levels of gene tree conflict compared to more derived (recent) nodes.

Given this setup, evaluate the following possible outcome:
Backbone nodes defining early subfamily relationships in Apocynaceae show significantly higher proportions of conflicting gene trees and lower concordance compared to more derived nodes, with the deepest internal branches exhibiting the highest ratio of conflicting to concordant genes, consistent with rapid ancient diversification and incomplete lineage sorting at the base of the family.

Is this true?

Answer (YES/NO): YES